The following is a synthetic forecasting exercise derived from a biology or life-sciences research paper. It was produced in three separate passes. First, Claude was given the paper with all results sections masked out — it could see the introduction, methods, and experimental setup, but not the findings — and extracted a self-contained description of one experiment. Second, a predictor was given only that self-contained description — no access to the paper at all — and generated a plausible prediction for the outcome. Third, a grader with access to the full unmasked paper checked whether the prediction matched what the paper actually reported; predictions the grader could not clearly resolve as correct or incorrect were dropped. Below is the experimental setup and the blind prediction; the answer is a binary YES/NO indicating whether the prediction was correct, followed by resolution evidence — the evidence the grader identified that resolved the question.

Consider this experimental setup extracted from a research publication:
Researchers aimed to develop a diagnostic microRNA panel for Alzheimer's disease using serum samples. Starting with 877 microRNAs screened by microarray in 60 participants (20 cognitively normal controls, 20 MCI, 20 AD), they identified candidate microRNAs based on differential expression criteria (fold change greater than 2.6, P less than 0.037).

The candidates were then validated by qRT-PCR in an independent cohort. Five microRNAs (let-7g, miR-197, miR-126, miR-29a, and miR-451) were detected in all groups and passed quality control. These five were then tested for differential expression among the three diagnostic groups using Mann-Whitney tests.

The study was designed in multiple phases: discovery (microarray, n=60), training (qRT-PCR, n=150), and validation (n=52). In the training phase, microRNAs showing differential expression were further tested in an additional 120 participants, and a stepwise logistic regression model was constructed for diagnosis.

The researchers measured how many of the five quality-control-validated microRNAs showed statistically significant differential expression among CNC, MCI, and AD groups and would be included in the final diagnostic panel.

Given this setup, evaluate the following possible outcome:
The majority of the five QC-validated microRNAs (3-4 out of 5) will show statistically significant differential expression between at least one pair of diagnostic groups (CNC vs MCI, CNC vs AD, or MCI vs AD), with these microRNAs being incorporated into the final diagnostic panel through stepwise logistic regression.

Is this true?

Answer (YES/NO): YES